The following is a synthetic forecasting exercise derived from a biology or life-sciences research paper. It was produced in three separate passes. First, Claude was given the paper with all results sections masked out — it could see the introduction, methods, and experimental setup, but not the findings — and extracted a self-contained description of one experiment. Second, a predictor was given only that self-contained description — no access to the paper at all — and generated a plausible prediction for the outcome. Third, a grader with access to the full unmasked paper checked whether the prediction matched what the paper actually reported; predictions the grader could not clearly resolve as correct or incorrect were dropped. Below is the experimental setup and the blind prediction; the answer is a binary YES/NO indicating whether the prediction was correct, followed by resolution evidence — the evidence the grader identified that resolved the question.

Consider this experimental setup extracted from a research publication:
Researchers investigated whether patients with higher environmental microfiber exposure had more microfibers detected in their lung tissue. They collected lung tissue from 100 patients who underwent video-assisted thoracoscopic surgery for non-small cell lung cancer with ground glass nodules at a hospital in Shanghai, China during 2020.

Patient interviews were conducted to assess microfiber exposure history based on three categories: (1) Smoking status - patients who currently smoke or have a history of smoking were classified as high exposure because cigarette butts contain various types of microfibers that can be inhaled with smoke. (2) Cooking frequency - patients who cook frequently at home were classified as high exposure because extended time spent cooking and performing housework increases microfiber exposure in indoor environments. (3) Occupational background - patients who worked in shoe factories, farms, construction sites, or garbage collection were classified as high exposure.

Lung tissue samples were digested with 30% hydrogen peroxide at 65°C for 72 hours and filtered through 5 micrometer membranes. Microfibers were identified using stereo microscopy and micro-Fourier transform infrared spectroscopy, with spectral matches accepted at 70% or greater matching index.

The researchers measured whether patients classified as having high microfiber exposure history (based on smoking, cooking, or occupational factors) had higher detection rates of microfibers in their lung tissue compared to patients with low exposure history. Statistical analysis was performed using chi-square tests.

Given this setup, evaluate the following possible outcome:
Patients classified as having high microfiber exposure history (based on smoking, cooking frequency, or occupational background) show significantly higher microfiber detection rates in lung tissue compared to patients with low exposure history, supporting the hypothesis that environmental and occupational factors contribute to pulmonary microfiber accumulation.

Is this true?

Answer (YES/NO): NO